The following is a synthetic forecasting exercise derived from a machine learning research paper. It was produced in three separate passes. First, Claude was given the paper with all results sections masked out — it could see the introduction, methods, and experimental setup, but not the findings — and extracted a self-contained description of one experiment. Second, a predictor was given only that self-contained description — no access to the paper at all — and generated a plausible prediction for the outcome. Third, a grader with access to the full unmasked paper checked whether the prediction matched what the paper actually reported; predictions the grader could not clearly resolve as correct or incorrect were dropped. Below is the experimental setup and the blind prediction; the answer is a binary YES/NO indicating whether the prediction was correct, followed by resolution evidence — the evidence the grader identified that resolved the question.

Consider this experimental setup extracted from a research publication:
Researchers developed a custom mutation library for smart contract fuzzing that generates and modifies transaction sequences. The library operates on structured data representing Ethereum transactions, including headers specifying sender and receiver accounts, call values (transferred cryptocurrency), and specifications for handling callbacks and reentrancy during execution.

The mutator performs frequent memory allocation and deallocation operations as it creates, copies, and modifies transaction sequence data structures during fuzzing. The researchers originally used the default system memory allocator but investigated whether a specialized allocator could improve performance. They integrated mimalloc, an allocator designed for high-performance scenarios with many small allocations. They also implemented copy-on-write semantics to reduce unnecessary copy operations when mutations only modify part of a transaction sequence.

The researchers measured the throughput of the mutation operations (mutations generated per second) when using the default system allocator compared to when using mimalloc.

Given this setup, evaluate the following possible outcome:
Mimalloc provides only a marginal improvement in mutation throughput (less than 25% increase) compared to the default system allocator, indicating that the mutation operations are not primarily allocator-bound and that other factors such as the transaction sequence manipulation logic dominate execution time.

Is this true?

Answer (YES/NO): NO